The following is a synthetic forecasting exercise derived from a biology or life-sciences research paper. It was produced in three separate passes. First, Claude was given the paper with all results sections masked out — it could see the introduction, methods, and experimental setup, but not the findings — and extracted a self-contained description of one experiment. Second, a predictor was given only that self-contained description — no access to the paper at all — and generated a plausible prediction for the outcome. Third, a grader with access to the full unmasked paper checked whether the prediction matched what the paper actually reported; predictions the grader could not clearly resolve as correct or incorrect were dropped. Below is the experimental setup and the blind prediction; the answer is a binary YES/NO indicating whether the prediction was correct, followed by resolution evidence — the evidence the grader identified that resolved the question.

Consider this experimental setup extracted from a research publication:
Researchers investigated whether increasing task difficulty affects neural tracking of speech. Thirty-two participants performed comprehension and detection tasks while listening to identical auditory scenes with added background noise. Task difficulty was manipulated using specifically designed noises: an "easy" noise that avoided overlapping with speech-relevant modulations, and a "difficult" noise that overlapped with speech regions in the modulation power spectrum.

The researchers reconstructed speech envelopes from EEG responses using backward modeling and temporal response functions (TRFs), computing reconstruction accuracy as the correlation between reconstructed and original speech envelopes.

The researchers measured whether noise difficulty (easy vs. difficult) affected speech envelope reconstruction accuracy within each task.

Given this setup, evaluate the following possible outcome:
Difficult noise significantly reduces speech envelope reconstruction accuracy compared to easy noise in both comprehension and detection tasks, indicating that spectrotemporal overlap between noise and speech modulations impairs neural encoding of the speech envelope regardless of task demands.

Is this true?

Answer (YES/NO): NO